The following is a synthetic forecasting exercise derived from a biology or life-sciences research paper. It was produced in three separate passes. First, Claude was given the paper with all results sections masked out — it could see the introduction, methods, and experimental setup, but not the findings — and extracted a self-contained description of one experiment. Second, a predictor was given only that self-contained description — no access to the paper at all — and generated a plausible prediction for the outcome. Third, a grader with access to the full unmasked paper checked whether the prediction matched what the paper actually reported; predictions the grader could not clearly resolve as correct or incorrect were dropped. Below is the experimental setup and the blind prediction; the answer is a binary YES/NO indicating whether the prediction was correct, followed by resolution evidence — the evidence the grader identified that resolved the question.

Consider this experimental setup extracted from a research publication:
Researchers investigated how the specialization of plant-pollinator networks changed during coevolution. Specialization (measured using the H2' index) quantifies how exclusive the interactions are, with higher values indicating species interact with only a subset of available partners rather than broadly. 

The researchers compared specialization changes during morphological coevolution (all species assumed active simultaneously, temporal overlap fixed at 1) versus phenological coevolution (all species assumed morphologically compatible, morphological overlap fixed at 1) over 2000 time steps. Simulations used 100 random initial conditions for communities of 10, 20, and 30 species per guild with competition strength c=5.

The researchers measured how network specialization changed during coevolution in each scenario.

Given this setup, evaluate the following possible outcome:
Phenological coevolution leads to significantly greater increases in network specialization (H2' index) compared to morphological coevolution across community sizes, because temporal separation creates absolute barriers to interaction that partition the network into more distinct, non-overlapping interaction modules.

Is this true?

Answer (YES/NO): NO